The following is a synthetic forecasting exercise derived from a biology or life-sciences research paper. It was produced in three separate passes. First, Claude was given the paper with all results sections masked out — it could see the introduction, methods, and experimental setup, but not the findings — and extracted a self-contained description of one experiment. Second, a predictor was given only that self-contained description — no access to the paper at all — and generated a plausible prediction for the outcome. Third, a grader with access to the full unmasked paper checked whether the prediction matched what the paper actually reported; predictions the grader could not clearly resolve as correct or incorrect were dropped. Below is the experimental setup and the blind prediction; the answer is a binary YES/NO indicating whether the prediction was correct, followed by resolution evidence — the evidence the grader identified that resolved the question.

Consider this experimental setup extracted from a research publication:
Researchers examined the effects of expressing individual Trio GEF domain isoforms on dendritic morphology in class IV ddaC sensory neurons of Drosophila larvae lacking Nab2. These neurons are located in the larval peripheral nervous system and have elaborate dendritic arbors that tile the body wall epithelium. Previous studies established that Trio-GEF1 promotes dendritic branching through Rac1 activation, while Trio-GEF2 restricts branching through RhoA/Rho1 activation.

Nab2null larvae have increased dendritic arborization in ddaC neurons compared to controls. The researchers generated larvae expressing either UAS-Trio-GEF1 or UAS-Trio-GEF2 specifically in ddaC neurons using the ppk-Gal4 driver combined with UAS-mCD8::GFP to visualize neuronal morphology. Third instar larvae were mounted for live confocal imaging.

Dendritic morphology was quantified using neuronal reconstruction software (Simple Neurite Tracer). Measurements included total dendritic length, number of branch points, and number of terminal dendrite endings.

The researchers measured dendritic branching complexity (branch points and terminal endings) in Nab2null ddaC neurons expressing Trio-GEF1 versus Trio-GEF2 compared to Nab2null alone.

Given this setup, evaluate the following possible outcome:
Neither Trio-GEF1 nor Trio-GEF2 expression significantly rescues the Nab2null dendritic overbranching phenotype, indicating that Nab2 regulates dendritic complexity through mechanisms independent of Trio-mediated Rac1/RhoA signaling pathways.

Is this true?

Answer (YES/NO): NO